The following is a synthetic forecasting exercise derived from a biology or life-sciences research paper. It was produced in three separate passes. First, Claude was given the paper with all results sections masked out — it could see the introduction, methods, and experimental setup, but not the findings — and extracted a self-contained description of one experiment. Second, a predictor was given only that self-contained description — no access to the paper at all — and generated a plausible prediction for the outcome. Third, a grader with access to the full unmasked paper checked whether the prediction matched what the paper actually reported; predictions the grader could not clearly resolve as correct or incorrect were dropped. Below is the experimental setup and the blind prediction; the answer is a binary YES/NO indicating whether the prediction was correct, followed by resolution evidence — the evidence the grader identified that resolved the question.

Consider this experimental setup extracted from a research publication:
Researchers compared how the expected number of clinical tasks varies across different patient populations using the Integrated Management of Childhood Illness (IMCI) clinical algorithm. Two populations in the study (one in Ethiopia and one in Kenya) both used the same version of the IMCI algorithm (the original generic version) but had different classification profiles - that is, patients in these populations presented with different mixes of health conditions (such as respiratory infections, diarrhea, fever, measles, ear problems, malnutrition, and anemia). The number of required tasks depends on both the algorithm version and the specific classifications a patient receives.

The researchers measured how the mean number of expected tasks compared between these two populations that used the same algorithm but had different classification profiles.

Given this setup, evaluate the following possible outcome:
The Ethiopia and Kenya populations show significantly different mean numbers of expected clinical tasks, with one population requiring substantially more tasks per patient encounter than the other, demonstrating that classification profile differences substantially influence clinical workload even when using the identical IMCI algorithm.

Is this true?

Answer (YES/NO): YES